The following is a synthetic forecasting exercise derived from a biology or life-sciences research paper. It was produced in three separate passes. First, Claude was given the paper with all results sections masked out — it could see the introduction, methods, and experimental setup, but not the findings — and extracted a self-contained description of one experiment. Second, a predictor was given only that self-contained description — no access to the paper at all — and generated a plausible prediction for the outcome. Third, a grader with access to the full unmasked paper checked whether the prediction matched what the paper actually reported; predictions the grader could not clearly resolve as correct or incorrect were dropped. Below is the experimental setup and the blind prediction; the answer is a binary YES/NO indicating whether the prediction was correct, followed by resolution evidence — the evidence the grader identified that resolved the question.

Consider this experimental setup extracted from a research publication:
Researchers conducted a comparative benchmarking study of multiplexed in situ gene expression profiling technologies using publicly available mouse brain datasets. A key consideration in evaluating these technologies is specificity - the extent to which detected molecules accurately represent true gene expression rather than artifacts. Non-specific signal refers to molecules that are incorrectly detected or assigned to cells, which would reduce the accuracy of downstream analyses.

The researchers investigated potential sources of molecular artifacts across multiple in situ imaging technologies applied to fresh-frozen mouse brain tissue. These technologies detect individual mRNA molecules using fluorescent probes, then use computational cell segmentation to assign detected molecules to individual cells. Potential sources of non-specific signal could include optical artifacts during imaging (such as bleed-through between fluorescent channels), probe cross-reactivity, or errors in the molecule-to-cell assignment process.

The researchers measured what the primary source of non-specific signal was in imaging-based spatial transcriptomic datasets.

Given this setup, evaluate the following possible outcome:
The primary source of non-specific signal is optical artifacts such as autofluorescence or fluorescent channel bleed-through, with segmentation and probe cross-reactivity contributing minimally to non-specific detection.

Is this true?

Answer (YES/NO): NO